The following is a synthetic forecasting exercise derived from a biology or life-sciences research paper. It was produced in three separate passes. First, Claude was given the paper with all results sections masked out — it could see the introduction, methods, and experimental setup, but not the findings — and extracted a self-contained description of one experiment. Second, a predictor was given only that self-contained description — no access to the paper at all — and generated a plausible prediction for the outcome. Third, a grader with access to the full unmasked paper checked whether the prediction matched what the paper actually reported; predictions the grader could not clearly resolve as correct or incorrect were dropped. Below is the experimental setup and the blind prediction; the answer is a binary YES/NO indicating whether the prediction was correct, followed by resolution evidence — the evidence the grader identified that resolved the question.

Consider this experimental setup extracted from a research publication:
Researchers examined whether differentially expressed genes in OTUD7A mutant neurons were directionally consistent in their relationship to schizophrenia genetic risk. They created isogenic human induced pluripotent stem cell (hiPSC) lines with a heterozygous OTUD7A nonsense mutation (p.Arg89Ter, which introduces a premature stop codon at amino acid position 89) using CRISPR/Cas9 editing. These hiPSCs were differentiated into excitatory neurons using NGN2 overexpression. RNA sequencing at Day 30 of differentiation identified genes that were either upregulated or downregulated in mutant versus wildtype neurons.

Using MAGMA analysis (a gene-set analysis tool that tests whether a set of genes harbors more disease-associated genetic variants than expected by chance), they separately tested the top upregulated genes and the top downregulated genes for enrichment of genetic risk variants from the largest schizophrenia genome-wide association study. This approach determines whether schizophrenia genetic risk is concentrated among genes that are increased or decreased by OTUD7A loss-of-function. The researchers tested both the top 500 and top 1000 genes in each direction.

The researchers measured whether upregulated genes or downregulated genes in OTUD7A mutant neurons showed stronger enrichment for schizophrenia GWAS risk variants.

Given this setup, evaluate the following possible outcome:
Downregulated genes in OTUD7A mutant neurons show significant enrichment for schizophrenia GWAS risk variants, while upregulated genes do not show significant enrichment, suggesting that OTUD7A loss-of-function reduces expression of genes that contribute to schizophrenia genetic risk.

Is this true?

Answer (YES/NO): YES